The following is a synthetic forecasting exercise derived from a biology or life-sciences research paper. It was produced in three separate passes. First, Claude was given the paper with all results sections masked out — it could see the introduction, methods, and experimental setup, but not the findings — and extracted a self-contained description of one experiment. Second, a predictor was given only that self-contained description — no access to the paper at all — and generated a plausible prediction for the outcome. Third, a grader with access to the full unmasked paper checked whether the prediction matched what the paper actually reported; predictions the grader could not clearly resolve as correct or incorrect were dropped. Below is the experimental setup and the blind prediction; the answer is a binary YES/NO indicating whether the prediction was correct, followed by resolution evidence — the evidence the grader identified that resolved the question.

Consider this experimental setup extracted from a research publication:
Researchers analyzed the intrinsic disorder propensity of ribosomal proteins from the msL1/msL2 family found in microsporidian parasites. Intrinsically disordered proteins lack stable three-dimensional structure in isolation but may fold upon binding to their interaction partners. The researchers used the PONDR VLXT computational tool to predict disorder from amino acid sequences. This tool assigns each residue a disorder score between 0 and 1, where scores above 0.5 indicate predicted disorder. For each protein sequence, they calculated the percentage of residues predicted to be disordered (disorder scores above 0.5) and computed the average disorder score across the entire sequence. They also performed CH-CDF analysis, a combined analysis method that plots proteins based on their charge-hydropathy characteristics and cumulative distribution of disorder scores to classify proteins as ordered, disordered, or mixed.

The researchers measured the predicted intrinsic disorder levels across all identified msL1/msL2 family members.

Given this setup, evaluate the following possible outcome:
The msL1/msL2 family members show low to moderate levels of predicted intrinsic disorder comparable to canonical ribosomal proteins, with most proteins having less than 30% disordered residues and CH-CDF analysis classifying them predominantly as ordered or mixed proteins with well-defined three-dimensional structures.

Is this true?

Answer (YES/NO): NO